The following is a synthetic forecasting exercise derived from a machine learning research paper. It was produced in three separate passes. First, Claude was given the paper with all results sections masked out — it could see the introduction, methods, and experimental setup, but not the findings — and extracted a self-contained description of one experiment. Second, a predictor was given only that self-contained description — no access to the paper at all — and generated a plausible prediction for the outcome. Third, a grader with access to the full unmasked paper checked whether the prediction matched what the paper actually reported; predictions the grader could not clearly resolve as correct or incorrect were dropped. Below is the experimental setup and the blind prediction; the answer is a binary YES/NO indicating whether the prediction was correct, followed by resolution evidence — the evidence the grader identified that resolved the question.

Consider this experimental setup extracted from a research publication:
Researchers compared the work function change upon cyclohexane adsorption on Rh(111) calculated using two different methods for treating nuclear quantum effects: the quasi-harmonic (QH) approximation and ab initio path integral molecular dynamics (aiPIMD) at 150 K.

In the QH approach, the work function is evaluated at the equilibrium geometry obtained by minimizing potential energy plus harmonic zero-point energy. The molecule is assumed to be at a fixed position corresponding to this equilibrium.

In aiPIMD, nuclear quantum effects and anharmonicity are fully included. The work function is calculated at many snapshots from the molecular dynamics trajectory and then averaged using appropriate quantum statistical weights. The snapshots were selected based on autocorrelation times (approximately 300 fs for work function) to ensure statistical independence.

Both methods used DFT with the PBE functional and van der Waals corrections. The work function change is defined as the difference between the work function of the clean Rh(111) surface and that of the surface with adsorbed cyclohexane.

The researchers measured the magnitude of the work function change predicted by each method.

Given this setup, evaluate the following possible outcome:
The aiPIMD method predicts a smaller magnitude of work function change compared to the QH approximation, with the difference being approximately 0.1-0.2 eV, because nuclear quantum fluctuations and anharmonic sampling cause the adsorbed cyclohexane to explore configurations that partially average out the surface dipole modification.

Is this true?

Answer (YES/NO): NO